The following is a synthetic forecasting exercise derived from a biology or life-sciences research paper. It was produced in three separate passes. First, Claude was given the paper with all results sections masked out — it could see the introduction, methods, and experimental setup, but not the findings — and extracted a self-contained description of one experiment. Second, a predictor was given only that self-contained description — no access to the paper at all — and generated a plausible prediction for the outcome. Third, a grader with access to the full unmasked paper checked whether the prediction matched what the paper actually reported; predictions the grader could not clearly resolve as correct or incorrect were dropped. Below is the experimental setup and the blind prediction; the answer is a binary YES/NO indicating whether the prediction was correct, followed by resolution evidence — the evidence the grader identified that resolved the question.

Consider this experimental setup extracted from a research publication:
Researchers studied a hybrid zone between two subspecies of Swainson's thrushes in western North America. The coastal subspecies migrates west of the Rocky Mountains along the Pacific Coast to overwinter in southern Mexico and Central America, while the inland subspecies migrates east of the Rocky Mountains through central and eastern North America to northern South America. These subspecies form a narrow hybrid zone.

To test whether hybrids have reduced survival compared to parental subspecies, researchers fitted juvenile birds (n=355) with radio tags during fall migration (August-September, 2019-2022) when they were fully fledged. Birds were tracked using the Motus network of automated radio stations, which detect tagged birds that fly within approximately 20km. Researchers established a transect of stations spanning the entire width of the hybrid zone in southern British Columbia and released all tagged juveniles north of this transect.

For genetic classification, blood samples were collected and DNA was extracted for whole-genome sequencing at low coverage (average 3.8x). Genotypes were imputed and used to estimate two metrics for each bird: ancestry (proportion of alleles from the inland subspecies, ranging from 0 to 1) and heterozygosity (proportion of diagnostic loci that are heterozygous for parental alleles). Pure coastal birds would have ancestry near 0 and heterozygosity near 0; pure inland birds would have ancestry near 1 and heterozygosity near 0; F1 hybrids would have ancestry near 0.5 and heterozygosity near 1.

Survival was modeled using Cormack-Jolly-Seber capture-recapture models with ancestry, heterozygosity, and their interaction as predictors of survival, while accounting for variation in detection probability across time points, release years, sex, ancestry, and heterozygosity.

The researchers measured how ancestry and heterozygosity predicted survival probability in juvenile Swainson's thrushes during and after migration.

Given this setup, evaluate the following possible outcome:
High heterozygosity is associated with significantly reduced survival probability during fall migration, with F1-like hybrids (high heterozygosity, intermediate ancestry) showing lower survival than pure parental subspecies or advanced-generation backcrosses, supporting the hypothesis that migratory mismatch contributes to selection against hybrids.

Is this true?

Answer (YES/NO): NO